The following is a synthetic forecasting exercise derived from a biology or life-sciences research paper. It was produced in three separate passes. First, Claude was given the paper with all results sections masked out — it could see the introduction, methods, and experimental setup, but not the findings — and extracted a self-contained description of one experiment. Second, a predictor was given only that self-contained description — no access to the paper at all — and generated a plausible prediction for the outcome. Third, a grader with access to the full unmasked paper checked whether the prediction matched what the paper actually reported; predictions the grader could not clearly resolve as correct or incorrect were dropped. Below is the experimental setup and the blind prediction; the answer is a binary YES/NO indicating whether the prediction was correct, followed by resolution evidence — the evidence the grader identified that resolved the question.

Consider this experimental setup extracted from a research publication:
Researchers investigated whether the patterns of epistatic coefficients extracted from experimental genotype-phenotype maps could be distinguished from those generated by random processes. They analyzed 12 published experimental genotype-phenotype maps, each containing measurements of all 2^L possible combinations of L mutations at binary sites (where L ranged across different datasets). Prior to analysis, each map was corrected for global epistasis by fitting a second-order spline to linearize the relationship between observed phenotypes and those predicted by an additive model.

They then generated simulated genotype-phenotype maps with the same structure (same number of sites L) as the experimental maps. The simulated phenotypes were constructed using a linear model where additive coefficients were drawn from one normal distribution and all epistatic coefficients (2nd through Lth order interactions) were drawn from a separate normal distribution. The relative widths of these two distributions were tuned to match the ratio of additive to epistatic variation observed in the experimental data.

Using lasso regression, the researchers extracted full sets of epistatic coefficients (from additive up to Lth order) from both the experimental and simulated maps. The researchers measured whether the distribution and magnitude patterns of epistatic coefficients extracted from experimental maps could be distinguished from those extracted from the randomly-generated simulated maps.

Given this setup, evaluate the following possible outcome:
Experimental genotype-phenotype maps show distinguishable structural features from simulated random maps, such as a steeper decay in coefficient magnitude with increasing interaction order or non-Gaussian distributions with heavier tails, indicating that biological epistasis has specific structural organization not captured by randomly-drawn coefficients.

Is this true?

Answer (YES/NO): NO